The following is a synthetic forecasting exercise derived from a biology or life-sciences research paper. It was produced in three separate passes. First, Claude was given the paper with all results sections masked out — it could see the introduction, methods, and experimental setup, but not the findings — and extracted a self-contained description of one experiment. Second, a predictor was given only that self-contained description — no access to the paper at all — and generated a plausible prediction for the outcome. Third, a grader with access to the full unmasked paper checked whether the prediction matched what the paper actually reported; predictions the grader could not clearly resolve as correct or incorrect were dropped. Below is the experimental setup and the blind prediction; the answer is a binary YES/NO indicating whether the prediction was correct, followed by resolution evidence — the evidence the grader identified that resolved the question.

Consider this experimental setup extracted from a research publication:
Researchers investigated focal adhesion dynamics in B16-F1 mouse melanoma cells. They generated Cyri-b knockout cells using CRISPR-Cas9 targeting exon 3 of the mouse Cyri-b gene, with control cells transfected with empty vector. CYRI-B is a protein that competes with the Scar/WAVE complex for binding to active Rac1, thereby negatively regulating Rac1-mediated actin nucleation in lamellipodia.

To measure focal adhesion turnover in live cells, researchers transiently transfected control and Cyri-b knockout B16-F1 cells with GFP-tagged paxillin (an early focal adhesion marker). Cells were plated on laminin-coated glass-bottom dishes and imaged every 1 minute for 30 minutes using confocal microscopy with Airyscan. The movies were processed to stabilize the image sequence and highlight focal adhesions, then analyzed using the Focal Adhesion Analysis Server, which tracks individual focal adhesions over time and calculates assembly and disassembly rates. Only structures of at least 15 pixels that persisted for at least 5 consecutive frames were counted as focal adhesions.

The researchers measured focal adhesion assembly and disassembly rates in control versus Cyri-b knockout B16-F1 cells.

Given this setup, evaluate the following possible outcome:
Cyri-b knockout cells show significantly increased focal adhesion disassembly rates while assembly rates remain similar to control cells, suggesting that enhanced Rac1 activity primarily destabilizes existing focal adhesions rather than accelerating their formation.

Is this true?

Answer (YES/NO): NO